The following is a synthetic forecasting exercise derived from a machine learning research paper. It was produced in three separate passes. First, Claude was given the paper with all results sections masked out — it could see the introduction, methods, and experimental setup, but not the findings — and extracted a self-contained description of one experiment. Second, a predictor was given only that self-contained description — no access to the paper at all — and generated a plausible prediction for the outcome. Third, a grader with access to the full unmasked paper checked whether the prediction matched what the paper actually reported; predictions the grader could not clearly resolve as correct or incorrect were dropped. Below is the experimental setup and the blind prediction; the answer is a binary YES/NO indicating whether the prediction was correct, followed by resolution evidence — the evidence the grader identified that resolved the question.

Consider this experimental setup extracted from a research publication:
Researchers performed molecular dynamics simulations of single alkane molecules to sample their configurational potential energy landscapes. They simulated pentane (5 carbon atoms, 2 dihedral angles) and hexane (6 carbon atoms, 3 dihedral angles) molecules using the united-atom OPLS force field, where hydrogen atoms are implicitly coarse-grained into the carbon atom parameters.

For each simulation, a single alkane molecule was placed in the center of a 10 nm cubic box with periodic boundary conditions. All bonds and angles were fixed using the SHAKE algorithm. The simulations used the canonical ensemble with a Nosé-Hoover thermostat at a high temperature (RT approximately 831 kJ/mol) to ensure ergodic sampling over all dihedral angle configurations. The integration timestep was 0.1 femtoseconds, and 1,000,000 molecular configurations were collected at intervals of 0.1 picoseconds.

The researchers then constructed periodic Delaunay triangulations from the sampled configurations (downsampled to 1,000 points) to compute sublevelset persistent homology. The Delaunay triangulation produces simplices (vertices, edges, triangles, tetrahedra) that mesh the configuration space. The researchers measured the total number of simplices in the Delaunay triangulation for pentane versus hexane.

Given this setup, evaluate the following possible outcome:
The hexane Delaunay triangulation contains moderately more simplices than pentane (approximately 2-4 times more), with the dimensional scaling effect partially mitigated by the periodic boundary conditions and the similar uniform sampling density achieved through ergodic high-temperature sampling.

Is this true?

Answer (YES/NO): NO